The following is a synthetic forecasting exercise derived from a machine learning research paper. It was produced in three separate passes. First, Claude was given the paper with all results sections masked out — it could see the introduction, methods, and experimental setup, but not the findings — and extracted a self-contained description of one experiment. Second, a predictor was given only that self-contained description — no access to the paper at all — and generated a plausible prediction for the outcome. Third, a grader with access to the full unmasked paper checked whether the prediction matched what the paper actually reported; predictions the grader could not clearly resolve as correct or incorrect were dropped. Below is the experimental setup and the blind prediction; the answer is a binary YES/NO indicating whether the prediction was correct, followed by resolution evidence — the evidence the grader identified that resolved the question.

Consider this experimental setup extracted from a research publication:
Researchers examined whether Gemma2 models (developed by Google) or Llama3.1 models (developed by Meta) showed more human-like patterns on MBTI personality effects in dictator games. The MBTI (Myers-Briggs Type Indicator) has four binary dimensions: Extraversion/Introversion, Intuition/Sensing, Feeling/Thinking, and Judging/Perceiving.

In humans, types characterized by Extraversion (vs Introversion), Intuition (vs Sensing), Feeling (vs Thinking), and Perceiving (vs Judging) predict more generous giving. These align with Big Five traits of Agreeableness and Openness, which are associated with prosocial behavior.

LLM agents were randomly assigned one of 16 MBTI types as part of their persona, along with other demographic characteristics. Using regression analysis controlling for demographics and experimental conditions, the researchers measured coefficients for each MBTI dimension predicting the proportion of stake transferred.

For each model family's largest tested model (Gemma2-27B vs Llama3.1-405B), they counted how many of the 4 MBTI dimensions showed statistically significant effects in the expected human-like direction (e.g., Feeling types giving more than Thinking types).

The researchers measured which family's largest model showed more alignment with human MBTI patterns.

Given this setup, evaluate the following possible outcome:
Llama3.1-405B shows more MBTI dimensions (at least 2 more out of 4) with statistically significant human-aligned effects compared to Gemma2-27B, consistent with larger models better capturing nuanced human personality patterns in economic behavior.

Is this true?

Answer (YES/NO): NO